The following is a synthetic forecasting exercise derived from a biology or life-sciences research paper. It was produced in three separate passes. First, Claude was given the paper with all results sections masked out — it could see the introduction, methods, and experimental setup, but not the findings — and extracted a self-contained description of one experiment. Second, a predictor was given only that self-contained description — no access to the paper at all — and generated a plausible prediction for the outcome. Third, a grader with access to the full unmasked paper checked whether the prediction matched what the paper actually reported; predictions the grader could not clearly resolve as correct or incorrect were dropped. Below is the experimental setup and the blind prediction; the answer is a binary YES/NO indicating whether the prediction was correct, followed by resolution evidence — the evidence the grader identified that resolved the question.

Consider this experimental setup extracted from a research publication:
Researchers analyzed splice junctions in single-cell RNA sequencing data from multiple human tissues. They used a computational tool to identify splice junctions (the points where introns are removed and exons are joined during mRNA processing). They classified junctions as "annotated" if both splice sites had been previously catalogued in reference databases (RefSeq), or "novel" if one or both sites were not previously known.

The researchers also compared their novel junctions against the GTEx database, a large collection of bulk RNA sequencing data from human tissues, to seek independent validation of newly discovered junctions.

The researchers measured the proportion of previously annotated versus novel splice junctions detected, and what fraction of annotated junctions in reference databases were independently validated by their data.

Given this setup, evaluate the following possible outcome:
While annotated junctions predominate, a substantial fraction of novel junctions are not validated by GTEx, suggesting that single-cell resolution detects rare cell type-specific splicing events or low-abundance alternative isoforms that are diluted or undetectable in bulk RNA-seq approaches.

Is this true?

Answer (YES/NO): NO